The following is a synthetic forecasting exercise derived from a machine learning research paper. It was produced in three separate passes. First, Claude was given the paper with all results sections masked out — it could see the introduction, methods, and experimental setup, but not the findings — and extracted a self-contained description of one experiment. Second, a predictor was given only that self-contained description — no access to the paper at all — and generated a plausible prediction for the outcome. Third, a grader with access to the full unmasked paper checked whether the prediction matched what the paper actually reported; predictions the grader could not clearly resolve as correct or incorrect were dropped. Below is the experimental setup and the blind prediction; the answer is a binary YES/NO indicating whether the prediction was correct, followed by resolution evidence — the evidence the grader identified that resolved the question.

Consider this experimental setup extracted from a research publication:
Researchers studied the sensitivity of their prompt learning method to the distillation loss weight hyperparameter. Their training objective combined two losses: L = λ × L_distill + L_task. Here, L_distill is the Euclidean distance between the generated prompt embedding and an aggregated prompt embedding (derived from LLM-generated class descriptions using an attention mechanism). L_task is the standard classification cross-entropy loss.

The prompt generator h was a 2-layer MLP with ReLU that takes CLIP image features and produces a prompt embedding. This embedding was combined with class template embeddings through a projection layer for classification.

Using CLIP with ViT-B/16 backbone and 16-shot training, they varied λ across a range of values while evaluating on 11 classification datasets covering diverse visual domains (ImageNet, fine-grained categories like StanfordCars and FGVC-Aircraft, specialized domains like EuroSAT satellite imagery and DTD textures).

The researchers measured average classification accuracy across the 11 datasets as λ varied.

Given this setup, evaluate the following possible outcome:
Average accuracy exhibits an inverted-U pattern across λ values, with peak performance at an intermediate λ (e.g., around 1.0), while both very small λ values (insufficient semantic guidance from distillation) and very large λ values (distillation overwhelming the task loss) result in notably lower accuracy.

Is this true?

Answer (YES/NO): NO